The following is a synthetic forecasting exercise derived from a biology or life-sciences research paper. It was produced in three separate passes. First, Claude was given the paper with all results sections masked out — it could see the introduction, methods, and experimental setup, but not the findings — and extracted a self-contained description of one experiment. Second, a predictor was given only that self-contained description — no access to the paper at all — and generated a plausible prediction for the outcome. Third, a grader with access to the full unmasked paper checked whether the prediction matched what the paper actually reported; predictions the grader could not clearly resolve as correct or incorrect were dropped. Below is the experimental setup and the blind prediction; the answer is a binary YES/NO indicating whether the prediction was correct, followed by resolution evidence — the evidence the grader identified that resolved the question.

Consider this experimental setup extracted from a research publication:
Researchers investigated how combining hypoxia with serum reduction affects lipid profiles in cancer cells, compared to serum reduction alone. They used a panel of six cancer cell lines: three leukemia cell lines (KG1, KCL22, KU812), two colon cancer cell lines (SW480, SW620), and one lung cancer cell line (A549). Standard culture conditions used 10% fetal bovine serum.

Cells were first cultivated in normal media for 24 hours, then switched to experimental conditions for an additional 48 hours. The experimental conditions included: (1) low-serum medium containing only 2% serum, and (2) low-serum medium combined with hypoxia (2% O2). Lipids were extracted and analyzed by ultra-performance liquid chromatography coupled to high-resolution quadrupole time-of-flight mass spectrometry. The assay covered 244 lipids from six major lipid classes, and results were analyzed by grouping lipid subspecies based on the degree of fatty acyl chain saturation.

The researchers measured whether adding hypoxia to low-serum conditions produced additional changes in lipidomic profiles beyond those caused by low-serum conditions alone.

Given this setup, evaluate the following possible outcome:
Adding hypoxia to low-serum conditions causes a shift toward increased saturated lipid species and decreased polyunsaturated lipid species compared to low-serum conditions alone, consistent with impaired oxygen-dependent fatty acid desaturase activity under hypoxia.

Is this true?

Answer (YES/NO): NO